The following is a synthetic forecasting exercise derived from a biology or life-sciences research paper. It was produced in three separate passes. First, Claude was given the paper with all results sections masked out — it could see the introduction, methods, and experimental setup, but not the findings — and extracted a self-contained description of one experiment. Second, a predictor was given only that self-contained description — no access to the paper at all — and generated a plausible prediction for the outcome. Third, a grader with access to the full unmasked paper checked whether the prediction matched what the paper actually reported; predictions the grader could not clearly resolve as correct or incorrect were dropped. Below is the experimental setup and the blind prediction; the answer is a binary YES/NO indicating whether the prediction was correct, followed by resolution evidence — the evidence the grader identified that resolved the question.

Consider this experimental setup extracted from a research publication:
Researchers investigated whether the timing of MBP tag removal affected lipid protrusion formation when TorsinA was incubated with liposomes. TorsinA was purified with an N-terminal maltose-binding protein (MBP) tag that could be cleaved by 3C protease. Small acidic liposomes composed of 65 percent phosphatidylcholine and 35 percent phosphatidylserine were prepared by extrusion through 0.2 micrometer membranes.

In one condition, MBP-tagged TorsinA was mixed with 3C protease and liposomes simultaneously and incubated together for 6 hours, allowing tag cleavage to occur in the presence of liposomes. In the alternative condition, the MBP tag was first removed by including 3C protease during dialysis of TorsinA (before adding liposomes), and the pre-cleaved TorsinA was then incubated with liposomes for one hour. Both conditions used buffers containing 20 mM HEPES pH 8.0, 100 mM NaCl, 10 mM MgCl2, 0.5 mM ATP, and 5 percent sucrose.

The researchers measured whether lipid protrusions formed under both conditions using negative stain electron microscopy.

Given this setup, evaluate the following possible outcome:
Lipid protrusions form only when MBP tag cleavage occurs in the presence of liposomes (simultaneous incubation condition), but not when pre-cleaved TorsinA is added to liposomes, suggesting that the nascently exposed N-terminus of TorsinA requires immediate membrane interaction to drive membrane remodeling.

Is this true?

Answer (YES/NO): NO